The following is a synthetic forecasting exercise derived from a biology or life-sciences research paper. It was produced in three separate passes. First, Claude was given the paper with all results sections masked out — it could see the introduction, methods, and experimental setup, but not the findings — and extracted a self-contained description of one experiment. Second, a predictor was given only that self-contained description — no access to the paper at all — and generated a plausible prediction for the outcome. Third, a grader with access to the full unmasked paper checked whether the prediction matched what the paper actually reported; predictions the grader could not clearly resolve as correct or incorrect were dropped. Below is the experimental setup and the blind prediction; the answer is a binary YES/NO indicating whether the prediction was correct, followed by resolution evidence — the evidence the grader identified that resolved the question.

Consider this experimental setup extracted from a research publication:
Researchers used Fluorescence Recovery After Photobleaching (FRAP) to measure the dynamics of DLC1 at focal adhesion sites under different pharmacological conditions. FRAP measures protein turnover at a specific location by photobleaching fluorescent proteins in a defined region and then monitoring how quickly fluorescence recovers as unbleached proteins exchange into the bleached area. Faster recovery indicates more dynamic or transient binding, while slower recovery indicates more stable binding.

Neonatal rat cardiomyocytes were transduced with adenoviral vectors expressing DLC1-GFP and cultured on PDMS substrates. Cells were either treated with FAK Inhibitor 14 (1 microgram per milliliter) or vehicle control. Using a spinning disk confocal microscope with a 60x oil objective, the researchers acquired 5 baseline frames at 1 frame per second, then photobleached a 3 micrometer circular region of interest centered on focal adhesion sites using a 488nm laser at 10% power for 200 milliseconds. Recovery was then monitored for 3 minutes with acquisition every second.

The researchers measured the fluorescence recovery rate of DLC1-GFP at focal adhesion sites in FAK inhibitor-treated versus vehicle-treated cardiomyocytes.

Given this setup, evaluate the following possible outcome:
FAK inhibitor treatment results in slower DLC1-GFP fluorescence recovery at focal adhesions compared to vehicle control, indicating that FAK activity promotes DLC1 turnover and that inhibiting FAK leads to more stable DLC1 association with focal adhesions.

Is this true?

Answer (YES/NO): NO